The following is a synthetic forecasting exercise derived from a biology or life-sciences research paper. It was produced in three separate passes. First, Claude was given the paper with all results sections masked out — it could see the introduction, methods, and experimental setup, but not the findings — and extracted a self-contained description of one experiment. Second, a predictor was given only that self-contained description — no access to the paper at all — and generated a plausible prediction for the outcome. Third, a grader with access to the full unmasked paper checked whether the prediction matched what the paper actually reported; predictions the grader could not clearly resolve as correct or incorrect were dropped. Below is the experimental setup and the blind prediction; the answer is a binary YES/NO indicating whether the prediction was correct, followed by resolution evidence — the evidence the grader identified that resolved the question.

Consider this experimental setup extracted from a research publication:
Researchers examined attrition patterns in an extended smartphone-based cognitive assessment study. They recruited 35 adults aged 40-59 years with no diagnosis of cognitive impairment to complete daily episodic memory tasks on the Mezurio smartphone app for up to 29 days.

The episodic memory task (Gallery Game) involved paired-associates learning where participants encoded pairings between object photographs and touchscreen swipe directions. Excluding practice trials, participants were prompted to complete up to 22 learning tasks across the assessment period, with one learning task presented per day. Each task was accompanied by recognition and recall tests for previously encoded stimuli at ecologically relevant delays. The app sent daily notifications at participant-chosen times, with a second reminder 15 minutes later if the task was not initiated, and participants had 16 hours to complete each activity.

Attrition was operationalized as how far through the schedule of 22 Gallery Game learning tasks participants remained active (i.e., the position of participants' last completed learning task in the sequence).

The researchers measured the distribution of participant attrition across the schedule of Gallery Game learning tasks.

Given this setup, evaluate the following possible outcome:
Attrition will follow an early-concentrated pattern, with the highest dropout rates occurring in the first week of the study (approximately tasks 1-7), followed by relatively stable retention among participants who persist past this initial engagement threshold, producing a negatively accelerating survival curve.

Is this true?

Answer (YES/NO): NO